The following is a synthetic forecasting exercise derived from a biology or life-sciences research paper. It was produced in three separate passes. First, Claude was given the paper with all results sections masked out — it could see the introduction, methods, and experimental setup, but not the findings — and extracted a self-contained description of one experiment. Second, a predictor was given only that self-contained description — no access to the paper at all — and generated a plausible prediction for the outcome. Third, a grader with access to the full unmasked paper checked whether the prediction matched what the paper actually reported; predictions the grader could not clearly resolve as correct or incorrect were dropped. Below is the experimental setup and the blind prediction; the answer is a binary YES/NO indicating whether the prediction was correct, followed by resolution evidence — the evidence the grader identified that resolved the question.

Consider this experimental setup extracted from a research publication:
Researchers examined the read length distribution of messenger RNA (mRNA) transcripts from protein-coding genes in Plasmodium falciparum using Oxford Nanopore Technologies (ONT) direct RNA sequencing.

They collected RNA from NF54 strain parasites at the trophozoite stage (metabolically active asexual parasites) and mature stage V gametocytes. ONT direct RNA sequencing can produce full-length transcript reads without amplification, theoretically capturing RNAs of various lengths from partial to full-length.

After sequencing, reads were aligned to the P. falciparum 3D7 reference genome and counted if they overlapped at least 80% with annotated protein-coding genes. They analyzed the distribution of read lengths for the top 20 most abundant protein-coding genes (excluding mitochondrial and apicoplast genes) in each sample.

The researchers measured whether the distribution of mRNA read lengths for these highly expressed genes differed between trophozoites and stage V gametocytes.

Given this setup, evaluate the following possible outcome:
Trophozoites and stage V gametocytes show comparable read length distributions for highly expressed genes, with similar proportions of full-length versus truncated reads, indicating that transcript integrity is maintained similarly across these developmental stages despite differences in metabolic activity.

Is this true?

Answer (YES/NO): YES